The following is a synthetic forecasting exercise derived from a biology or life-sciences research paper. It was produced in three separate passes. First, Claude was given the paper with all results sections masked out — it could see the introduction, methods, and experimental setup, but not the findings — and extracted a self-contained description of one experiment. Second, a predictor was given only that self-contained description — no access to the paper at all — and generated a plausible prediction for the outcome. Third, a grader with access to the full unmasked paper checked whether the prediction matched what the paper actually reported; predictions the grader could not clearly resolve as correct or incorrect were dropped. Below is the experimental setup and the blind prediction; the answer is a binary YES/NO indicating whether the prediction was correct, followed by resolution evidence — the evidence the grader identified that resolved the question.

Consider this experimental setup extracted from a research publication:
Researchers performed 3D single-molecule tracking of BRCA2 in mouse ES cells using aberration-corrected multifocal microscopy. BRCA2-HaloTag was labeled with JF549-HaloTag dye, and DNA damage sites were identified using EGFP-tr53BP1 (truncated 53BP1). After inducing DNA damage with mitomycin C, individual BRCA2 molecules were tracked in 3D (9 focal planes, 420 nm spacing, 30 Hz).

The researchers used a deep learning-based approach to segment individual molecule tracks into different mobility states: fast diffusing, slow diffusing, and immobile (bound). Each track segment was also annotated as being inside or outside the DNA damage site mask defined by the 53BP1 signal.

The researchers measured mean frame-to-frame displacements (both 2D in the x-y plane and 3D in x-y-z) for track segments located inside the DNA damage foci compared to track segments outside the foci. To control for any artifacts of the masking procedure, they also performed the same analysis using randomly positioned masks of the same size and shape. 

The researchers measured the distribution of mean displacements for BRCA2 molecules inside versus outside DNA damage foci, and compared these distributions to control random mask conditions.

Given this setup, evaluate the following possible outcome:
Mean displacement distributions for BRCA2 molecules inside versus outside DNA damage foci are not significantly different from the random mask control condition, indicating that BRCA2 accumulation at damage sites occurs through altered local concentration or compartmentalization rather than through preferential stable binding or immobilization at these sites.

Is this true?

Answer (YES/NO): NO